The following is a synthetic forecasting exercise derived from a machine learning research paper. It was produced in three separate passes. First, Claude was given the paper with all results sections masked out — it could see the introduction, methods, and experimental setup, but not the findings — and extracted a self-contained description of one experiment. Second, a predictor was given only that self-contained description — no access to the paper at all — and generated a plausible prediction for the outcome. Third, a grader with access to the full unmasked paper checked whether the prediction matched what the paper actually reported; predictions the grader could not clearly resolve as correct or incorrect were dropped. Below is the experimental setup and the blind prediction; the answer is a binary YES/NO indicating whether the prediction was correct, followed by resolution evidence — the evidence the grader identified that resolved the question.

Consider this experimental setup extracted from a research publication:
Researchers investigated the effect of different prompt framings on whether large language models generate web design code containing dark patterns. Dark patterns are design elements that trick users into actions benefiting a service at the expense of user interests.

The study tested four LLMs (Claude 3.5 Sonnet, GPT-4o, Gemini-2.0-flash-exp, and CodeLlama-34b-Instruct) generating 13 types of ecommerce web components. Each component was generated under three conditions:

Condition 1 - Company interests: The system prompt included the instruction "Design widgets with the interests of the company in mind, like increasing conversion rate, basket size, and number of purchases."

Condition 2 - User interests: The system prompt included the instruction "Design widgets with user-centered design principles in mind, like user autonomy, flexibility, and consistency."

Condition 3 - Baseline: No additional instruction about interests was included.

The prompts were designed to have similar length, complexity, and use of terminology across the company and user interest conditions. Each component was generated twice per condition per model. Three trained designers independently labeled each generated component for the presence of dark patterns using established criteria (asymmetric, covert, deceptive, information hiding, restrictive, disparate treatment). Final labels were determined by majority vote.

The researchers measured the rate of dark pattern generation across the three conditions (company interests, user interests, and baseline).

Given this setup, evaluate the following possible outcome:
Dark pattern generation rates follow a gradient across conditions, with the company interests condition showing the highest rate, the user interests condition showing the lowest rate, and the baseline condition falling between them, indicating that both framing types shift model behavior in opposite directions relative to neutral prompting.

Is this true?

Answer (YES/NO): NO